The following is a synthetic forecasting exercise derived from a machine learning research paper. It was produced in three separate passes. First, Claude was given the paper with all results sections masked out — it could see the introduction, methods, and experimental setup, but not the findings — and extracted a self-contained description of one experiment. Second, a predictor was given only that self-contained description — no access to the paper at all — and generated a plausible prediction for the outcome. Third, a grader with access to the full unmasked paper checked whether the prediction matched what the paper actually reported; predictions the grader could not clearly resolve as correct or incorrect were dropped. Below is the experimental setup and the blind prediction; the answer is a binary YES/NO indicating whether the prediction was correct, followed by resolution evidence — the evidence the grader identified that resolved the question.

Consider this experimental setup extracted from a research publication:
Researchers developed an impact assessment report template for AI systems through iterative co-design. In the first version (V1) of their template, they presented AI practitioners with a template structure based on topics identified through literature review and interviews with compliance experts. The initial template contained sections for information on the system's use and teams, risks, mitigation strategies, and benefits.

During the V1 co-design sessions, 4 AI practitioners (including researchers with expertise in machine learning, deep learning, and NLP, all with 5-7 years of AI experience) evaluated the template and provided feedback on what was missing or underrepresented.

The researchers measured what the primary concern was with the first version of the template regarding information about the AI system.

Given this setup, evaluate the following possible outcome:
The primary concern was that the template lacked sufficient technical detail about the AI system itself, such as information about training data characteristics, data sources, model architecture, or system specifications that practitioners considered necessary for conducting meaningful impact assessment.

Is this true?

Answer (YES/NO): NO